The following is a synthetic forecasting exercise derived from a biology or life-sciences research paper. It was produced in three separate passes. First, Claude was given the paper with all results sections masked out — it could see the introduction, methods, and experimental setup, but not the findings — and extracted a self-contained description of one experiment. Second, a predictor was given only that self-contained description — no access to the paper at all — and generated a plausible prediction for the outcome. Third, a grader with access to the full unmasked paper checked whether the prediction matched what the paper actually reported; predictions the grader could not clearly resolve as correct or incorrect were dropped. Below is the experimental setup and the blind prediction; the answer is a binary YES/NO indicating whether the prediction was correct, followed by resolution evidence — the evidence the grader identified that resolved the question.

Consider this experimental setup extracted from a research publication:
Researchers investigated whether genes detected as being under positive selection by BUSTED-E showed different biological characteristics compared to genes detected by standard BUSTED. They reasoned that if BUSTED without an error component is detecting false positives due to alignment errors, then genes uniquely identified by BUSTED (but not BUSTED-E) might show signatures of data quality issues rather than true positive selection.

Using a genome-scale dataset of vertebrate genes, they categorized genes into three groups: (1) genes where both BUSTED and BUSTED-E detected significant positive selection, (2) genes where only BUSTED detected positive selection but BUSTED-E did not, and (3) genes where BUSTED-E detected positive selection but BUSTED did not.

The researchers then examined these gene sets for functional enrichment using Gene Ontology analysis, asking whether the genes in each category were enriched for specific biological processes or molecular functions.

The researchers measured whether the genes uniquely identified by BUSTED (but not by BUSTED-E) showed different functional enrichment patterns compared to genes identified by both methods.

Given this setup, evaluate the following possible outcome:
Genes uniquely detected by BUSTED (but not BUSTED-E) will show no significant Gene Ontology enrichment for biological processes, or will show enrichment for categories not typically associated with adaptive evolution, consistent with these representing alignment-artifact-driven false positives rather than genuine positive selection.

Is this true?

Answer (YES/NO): YES